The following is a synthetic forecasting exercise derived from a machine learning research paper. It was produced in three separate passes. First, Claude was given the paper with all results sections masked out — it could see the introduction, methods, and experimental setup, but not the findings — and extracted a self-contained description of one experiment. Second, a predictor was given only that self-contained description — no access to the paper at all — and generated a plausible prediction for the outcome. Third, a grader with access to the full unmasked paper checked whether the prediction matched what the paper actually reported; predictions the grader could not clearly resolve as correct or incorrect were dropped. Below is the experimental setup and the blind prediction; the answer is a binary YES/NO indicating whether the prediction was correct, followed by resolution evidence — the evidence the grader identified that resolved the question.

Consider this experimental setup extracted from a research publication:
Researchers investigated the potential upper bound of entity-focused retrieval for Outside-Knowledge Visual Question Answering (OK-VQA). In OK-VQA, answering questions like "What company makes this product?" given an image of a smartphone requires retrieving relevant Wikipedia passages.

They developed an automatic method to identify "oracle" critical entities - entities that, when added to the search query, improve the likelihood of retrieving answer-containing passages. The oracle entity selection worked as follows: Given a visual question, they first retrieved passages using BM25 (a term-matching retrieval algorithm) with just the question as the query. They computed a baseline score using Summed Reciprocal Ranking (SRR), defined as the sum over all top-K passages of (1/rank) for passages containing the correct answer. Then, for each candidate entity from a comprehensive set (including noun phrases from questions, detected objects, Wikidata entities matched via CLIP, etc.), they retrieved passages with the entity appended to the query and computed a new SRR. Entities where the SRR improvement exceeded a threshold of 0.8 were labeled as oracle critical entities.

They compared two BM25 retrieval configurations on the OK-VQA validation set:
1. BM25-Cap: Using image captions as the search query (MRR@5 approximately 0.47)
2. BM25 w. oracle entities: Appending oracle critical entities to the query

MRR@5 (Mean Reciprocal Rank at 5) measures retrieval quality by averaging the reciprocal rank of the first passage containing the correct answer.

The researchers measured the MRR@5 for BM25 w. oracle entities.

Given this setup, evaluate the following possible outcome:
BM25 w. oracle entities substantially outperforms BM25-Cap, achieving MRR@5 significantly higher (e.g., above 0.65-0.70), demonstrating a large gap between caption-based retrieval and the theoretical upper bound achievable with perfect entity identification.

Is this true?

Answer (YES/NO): YES